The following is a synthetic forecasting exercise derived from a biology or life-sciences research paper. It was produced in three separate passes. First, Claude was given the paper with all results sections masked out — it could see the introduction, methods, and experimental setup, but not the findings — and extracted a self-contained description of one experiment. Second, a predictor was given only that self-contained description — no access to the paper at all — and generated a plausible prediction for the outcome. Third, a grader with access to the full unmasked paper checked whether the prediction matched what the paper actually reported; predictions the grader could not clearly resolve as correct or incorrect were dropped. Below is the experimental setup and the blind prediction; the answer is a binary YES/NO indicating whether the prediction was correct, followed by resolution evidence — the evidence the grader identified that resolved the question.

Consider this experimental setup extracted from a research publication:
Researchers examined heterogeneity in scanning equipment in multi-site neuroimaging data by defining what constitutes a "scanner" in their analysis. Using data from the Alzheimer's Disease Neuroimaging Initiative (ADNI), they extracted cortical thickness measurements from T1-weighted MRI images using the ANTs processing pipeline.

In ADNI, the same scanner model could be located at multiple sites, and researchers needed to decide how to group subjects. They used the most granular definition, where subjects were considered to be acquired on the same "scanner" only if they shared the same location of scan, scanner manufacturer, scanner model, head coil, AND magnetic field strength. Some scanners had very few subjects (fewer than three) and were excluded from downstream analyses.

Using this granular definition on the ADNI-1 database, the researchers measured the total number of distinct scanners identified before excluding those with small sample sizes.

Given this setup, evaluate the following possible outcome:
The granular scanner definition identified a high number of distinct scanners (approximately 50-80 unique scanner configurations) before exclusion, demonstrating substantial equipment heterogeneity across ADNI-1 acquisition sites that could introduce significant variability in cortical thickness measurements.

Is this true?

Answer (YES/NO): NO